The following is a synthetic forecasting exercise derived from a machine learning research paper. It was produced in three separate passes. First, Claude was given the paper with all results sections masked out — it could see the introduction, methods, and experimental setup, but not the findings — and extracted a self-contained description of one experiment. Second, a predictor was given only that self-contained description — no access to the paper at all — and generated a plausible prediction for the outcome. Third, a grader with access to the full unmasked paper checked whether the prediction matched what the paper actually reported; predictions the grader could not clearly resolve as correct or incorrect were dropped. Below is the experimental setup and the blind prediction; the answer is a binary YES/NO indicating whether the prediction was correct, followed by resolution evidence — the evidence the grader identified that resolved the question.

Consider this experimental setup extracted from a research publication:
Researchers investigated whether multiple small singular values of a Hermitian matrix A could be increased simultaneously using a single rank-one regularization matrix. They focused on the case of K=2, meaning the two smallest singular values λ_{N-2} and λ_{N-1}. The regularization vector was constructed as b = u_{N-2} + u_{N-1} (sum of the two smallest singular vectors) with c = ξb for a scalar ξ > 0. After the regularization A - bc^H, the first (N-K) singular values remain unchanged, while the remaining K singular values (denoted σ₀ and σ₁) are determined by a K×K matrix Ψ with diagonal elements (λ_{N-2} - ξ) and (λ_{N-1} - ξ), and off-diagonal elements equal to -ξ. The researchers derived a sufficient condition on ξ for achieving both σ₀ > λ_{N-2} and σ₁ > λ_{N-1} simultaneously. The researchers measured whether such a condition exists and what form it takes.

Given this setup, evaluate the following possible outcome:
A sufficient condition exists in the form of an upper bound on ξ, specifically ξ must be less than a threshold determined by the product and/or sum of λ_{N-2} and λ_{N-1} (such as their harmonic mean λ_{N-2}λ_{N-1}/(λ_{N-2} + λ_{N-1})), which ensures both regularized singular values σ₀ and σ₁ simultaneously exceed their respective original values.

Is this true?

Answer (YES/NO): NO